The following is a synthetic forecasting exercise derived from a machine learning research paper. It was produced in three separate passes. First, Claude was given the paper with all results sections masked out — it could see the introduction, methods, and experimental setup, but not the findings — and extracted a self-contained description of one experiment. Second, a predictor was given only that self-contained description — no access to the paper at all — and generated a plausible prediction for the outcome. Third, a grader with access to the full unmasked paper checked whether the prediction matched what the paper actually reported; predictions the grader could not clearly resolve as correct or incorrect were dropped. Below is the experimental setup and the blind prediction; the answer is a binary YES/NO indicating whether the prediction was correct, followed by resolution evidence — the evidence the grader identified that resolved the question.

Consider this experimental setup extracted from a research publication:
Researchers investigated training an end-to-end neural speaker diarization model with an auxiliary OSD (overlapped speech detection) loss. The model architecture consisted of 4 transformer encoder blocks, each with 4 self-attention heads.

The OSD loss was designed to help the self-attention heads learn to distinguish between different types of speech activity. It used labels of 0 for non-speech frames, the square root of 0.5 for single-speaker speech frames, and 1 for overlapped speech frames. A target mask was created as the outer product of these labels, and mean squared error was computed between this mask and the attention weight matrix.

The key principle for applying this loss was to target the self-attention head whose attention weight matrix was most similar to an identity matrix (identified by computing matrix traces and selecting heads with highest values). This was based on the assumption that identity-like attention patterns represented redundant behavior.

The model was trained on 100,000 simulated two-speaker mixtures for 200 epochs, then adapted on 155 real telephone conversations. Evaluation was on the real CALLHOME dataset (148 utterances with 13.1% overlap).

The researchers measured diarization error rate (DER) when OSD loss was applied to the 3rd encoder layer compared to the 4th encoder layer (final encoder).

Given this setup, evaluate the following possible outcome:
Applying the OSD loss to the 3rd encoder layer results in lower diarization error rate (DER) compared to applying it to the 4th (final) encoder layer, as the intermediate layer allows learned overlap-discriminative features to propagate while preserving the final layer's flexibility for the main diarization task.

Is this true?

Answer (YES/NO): NO